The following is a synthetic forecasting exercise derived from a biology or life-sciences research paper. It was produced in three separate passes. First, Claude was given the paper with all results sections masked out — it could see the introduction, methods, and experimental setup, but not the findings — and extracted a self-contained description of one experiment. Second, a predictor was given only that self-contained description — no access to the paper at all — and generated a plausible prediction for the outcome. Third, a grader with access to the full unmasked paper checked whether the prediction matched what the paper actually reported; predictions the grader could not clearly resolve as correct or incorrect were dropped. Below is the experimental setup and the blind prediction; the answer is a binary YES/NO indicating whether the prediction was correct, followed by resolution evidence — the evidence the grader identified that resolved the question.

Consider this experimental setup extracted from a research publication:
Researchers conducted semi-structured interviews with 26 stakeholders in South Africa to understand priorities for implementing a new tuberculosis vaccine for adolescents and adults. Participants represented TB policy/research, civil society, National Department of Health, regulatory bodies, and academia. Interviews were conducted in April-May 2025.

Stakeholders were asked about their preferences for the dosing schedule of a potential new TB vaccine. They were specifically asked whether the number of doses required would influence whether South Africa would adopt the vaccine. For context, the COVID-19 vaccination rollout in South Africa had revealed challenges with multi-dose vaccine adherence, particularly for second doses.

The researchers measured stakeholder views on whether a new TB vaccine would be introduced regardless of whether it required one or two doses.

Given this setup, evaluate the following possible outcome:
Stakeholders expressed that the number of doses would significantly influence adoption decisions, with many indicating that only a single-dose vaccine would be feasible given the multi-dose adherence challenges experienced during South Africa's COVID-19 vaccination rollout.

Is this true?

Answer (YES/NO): NO